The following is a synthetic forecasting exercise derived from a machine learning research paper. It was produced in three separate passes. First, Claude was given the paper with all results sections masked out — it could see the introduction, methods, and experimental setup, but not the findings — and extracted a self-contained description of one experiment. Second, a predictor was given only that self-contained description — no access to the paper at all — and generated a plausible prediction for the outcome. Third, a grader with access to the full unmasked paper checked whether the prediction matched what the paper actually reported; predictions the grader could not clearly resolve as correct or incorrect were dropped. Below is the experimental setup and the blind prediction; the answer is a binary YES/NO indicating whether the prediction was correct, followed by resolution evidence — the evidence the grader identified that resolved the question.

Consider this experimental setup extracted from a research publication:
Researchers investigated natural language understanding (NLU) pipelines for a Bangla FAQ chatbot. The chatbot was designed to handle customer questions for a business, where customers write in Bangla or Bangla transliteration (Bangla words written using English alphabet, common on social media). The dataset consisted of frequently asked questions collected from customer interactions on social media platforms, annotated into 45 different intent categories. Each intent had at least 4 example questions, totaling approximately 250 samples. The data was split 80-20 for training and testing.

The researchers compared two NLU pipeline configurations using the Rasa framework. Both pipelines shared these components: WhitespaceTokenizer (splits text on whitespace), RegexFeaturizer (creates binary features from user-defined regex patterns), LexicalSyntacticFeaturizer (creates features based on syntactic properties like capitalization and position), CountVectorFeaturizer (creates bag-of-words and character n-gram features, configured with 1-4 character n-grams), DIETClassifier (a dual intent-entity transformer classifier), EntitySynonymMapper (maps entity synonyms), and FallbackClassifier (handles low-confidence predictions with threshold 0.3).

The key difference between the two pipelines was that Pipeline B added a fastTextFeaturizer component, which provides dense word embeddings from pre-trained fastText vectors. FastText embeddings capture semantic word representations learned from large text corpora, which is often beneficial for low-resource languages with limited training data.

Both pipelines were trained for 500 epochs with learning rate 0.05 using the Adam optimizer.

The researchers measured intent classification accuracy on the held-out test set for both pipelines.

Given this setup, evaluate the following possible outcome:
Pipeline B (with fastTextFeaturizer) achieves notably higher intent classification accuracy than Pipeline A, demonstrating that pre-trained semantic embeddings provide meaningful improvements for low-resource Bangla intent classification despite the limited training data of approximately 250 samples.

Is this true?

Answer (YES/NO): NO